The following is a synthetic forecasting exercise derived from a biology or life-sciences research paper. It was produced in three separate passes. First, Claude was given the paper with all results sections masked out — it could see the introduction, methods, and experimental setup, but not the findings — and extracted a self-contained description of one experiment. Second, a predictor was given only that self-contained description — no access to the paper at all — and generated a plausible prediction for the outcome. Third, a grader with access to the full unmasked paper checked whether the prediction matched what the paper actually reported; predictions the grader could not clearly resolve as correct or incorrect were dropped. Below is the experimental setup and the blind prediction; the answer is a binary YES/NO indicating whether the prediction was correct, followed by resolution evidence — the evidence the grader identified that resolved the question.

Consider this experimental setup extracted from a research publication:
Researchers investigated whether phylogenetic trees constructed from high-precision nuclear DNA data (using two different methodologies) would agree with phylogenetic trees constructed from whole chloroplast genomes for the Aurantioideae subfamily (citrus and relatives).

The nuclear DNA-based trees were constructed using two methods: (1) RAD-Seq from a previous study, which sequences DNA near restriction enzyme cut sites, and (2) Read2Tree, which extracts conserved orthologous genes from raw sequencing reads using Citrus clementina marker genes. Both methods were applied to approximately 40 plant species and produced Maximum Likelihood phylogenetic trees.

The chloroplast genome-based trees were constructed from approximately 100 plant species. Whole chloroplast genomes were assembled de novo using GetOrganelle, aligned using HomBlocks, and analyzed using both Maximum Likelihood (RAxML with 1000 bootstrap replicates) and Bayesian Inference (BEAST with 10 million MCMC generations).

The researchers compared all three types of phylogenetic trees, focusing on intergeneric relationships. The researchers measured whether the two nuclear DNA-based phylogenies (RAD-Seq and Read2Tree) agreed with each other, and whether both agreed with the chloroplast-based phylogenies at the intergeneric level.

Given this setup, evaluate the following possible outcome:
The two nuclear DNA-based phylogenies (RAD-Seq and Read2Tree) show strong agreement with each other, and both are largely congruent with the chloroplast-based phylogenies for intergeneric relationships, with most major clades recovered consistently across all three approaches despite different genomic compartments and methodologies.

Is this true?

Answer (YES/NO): NO